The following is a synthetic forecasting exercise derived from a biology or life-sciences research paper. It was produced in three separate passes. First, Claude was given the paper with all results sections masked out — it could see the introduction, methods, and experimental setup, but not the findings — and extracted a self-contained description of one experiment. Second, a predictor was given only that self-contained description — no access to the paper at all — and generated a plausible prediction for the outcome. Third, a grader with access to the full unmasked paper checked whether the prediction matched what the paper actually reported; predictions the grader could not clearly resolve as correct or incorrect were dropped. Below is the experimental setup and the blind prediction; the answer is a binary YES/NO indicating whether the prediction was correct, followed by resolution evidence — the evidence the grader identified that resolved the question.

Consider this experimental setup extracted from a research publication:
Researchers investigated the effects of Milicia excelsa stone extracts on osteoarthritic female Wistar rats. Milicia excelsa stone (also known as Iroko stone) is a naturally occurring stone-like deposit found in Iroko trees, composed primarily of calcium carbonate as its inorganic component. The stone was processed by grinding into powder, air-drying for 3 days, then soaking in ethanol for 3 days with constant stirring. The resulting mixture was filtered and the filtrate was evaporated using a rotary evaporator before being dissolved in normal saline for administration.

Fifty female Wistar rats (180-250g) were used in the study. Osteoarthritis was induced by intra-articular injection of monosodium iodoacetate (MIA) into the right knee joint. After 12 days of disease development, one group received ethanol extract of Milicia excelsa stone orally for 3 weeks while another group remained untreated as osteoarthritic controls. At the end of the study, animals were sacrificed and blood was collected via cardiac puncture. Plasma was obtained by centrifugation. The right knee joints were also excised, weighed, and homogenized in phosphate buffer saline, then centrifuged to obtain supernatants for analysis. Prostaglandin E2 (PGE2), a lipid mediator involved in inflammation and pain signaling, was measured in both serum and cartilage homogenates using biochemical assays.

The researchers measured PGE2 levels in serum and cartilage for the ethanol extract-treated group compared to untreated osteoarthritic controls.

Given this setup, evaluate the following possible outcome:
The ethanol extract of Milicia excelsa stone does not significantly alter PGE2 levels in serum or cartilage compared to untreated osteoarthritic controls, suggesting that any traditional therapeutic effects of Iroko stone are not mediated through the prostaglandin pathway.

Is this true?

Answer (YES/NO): NO